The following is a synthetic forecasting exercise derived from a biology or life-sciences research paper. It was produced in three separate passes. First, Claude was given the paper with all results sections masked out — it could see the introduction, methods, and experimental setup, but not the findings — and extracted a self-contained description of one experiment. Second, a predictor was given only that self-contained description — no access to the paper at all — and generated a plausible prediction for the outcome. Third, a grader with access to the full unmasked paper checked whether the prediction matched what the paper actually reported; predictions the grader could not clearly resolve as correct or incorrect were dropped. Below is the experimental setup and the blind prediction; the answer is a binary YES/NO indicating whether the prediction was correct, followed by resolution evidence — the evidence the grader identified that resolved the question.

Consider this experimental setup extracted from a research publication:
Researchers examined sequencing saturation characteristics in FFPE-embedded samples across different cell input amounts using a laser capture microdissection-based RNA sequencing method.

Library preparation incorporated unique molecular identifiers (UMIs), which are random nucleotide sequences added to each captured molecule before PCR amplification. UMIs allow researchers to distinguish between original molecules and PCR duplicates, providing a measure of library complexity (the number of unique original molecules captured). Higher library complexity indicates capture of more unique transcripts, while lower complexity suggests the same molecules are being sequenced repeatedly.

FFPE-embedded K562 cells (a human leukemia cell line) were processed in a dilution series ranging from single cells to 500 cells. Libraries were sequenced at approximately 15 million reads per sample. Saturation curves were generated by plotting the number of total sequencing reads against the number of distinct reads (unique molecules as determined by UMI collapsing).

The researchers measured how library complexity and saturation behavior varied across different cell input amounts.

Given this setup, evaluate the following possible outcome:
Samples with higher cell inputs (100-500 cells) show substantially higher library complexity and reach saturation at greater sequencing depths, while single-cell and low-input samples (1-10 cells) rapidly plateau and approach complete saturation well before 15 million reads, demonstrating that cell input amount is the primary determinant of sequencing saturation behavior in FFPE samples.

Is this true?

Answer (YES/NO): NO